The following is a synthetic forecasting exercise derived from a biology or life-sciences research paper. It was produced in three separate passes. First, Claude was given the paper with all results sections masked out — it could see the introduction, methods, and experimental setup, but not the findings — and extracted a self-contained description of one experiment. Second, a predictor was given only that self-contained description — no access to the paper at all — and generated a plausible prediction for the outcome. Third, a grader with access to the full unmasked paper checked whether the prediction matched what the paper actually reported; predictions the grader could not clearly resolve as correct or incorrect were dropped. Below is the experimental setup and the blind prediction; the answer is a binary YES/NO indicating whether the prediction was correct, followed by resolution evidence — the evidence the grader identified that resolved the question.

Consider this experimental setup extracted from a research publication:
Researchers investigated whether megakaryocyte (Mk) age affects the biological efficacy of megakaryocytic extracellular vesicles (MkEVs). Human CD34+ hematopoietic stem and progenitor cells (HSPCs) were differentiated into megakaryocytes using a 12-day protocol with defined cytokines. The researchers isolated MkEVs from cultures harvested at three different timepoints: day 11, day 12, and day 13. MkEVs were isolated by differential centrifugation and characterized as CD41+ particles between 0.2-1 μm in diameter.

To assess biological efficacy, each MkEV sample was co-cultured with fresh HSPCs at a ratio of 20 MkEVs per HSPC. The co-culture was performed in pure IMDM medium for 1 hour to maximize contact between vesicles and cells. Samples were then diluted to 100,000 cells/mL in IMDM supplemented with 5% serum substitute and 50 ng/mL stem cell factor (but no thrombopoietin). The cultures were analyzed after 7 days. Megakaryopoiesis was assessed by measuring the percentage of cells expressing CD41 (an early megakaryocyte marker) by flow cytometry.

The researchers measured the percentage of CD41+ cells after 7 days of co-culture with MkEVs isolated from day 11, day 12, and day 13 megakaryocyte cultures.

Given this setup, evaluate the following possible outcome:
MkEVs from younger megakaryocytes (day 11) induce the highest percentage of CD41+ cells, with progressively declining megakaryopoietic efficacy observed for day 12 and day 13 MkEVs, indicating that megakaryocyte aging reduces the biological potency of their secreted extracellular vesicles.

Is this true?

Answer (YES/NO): NO